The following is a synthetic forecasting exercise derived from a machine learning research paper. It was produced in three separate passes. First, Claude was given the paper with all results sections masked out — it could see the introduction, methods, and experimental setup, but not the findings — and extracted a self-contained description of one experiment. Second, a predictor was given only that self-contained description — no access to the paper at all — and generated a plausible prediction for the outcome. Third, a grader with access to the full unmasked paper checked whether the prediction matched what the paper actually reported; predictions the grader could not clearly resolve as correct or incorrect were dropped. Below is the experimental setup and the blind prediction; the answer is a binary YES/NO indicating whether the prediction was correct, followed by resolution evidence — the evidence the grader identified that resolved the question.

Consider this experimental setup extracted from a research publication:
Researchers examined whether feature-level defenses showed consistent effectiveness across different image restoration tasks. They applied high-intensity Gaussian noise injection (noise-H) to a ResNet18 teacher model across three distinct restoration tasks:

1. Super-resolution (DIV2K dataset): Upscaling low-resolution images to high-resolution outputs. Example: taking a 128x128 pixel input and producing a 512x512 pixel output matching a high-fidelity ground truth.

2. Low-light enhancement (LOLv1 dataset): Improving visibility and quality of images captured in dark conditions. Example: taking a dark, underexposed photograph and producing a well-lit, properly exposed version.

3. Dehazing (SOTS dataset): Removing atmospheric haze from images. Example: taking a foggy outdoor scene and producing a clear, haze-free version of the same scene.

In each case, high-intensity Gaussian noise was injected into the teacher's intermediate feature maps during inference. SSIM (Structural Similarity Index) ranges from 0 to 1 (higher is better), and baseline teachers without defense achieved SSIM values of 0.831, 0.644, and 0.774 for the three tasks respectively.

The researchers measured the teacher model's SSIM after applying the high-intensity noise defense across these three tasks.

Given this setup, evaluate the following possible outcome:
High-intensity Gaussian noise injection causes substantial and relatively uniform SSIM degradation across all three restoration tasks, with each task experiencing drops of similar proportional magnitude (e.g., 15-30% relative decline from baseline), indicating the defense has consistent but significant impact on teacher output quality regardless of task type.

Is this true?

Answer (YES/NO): NO